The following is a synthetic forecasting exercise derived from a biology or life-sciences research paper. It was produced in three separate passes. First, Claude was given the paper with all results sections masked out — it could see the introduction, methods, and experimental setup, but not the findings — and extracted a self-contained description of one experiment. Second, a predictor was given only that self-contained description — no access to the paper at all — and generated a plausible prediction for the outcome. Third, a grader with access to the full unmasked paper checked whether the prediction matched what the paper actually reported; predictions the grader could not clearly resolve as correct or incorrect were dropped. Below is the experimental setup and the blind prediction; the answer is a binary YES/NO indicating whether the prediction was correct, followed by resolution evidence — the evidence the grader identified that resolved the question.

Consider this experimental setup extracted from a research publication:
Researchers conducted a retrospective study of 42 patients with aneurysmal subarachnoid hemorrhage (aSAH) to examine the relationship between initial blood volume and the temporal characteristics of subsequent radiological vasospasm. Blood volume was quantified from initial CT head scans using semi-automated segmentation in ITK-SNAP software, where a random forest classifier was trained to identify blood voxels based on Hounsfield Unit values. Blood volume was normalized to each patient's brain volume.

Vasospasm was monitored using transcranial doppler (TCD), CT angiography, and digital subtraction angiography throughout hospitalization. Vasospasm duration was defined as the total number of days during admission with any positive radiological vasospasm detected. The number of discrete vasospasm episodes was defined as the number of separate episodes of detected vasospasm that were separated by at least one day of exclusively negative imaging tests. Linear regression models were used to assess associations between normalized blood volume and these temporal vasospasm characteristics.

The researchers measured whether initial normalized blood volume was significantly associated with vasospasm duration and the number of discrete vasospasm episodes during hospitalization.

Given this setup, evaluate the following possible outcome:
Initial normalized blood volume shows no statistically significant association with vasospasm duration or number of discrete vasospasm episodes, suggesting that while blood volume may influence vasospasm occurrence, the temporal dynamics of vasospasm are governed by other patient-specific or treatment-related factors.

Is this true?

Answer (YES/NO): NO